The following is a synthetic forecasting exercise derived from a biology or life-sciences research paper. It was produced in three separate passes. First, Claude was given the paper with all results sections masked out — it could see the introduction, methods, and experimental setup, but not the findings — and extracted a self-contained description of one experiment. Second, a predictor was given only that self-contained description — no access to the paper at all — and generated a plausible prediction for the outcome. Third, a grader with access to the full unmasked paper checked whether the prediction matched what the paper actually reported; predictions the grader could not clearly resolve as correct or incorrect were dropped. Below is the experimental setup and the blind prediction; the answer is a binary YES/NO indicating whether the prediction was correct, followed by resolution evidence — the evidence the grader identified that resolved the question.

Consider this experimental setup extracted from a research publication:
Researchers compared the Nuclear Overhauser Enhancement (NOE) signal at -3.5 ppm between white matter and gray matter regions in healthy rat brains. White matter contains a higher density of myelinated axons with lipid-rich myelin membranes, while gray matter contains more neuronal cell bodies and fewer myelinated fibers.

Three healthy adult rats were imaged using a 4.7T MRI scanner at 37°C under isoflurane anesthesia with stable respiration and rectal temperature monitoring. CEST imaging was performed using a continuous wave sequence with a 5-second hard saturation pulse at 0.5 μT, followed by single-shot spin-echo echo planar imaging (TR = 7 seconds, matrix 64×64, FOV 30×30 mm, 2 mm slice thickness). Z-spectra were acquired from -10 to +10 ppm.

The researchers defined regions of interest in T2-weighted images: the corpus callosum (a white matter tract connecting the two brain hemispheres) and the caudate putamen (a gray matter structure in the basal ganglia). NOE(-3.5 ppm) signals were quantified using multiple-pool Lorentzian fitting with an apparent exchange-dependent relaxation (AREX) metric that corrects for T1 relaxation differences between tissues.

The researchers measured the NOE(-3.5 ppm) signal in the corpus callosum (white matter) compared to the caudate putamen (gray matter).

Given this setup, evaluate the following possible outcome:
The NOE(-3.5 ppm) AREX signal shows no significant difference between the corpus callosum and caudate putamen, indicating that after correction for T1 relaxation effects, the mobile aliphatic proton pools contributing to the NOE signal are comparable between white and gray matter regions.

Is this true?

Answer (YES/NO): NO